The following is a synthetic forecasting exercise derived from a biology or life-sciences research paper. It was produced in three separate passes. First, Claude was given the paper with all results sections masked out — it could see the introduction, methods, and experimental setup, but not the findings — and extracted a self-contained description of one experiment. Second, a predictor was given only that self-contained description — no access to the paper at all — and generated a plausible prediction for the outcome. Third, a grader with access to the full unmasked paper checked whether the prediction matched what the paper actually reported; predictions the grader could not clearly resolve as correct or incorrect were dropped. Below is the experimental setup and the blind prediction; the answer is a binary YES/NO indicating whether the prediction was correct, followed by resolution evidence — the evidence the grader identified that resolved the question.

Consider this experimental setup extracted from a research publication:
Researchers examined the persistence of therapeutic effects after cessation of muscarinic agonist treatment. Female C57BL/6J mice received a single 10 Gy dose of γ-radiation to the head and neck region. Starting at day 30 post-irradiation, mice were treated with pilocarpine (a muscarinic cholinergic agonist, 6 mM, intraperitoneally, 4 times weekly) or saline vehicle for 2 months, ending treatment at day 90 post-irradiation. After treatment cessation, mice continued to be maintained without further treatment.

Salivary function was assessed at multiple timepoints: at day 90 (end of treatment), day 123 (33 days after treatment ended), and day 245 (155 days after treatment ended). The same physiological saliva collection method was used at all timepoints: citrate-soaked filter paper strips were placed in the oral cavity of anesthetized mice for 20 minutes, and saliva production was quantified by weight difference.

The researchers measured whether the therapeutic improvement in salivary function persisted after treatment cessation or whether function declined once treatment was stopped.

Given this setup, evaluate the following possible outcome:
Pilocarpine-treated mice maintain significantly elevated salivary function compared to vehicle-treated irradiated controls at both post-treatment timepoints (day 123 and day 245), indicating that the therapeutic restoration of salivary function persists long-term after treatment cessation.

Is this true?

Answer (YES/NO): NO